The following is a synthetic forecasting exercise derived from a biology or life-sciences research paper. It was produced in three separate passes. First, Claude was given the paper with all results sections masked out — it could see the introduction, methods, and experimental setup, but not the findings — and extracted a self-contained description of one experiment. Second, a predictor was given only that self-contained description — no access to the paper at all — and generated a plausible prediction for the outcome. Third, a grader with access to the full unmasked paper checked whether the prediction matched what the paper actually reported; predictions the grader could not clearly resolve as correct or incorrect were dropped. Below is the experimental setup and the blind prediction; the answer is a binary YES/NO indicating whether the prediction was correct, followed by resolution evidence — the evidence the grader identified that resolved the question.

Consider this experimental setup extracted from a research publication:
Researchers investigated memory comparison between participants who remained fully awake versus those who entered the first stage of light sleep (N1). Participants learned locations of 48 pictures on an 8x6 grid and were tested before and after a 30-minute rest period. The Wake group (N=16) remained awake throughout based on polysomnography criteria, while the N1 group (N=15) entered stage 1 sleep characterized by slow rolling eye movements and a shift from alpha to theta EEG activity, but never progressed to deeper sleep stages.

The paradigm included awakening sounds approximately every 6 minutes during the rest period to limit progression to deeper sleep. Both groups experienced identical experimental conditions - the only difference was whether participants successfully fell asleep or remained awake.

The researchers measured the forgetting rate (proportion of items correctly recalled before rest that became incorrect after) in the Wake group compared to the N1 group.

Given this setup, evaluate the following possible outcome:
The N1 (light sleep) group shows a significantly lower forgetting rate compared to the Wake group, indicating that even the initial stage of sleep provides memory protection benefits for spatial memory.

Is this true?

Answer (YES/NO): NO